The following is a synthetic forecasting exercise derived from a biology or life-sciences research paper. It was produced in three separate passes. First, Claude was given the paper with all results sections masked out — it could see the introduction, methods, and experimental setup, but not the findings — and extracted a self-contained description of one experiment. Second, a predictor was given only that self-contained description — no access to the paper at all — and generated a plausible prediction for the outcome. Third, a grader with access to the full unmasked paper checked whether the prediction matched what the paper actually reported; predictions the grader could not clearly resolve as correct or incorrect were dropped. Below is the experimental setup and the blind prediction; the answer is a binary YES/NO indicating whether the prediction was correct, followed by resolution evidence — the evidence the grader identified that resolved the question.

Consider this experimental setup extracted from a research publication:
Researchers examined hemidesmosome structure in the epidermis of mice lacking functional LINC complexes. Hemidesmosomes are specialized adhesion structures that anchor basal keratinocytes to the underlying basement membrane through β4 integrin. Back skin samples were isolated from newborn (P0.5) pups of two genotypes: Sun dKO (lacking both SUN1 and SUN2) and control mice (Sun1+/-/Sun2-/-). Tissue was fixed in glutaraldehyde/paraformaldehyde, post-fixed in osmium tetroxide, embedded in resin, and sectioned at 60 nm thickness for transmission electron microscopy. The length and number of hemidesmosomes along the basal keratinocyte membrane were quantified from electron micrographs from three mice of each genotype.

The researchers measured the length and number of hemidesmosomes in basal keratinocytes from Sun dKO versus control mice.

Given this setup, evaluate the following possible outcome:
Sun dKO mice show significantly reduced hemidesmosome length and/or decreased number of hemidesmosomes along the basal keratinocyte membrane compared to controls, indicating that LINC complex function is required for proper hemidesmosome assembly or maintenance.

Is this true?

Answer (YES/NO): NO